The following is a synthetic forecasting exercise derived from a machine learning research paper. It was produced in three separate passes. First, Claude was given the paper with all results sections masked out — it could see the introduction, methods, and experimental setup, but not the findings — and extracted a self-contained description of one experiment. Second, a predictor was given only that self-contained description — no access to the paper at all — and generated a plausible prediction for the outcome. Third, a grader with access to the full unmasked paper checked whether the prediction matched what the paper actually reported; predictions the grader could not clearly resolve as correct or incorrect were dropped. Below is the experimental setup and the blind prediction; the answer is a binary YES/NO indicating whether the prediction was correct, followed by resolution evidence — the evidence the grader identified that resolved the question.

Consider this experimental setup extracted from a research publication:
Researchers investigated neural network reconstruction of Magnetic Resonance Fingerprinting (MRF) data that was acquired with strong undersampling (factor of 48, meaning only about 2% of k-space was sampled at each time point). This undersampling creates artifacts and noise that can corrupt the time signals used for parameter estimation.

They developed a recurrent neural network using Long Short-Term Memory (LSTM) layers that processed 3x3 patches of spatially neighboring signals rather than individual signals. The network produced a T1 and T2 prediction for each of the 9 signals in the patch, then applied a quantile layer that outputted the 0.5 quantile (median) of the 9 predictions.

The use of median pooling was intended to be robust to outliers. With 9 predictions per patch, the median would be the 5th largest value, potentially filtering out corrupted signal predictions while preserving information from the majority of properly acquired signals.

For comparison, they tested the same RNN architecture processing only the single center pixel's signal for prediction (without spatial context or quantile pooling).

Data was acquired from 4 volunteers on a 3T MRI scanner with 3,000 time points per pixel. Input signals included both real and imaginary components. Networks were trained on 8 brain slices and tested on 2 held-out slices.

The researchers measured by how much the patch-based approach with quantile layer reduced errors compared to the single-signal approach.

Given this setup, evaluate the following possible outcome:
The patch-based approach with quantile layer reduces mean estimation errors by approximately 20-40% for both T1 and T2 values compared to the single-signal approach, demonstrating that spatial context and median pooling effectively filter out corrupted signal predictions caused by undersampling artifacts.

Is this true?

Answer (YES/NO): NO